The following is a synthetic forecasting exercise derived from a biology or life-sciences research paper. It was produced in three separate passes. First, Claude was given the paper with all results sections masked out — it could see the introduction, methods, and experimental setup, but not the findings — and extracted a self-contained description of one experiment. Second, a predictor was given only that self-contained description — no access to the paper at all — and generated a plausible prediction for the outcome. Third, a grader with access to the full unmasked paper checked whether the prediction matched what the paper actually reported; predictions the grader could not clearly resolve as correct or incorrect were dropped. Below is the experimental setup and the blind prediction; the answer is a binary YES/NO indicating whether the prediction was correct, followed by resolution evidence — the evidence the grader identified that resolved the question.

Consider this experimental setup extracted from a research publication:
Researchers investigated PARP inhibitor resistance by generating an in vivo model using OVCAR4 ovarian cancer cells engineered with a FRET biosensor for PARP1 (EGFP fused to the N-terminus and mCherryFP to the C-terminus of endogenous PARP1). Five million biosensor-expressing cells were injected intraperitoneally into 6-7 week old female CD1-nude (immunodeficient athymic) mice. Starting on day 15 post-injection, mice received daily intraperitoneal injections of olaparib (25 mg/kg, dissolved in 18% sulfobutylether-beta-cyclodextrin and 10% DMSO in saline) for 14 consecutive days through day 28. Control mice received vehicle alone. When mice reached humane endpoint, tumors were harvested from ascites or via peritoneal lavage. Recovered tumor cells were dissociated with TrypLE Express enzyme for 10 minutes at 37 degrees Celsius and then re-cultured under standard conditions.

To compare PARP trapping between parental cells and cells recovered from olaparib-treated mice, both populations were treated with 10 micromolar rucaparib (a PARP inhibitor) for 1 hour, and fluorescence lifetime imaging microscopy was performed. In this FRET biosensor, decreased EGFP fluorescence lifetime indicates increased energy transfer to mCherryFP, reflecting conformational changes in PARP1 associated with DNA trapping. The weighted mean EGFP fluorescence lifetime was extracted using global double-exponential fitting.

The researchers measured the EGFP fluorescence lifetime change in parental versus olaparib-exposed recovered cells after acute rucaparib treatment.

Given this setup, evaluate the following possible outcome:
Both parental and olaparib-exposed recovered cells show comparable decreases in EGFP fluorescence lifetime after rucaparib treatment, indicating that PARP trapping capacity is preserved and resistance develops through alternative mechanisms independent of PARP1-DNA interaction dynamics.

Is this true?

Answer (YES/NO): NO